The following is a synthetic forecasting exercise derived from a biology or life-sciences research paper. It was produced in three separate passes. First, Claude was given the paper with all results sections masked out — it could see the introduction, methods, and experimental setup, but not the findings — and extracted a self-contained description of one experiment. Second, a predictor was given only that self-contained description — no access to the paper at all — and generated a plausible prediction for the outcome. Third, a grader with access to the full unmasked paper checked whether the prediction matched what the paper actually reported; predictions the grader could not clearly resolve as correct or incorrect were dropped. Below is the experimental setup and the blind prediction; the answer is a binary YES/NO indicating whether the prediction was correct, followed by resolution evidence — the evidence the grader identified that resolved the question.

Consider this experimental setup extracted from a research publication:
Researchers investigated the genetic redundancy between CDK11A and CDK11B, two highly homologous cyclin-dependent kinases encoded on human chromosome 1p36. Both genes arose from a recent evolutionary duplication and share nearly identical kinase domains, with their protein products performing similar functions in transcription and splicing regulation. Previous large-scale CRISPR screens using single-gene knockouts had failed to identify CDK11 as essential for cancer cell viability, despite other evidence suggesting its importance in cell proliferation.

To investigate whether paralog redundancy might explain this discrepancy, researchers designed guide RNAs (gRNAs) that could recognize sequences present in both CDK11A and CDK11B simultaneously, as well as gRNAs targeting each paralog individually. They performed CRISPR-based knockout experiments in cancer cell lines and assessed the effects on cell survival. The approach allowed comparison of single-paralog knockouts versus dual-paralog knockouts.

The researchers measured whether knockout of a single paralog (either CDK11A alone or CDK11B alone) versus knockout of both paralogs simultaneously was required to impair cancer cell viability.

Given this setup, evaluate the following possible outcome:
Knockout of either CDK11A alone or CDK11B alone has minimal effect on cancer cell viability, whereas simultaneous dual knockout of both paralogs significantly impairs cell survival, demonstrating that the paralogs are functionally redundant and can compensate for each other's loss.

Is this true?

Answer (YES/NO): YES